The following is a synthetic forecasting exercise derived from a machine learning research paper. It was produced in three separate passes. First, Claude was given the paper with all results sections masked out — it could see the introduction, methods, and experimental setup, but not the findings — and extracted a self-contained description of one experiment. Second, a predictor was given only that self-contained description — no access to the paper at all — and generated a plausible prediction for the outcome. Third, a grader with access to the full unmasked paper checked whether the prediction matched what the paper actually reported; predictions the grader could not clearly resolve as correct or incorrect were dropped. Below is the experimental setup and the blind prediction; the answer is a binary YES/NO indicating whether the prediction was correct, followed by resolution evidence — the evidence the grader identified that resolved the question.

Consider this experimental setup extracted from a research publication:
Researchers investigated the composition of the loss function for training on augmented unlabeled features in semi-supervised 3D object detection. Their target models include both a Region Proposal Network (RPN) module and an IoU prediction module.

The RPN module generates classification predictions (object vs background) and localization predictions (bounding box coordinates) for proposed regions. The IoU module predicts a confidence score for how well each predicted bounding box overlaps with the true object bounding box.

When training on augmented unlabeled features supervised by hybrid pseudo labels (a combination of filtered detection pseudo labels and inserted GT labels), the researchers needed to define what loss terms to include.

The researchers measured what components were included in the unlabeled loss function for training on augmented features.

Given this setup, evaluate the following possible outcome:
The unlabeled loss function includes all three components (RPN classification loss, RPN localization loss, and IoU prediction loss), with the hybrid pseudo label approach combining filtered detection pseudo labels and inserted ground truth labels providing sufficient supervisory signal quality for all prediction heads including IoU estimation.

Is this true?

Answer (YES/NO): YES